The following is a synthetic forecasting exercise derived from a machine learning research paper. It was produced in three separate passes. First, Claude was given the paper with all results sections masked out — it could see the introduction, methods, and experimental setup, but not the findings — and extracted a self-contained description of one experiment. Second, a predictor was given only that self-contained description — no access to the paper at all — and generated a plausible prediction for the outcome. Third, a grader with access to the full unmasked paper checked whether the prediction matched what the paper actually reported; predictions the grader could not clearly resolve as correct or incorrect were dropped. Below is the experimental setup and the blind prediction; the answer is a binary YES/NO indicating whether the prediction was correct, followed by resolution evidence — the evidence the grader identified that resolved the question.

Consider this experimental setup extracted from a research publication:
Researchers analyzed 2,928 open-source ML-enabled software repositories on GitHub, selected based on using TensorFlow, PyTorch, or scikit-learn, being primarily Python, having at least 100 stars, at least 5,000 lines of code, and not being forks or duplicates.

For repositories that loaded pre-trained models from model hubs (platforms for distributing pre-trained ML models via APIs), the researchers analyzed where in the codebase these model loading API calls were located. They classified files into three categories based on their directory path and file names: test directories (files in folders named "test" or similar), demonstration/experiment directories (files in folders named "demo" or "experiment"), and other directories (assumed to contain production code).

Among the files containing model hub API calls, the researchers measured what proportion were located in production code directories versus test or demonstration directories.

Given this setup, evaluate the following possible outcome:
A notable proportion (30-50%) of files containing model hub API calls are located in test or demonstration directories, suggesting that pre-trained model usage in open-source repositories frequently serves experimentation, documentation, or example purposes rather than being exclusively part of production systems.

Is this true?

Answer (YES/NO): NO